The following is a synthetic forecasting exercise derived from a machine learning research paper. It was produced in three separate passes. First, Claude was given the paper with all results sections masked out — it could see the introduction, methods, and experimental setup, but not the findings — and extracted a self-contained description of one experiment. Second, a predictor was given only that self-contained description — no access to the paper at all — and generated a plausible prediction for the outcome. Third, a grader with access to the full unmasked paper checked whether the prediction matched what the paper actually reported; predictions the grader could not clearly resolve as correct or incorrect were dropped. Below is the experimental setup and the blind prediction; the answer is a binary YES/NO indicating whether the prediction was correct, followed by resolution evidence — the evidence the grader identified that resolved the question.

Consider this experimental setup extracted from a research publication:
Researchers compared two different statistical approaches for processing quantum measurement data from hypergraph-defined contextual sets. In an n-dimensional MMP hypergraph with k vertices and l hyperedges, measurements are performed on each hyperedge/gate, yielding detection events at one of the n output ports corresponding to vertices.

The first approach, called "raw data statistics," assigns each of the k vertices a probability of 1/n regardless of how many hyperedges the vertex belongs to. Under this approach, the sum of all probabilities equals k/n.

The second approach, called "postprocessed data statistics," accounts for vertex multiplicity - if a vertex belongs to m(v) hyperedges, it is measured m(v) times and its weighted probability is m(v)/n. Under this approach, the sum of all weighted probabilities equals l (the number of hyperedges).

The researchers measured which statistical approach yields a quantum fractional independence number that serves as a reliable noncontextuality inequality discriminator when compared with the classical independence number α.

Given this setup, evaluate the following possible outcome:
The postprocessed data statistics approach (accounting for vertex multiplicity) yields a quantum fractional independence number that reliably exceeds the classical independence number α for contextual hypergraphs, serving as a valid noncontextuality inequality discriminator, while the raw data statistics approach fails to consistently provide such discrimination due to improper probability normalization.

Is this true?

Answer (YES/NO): YES